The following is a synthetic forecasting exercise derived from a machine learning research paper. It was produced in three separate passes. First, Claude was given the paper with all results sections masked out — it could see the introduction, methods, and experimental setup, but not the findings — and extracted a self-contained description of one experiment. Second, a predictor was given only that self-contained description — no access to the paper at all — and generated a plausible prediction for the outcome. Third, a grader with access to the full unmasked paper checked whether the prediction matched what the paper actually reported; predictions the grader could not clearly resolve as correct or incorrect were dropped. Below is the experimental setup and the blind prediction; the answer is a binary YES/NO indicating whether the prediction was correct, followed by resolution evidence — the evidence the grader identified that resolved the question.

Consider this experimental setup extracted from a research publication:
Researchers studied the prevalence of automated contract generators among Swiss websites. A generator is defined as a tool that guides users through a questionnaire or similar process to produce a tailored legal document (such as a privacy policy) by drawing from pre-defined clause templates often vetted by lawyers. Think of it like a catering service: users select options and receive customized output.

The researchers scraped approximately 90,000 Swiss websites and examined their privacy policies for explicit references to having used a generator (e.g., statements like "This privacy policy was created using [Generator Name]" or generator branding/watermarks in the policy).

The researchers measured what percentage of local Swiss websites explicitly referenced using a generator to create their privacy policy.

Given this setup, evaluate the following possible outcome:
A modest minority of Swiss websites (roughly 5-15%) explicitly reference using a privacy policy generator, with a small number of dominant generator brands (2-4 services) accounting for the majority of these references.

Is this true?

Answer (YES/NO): NO